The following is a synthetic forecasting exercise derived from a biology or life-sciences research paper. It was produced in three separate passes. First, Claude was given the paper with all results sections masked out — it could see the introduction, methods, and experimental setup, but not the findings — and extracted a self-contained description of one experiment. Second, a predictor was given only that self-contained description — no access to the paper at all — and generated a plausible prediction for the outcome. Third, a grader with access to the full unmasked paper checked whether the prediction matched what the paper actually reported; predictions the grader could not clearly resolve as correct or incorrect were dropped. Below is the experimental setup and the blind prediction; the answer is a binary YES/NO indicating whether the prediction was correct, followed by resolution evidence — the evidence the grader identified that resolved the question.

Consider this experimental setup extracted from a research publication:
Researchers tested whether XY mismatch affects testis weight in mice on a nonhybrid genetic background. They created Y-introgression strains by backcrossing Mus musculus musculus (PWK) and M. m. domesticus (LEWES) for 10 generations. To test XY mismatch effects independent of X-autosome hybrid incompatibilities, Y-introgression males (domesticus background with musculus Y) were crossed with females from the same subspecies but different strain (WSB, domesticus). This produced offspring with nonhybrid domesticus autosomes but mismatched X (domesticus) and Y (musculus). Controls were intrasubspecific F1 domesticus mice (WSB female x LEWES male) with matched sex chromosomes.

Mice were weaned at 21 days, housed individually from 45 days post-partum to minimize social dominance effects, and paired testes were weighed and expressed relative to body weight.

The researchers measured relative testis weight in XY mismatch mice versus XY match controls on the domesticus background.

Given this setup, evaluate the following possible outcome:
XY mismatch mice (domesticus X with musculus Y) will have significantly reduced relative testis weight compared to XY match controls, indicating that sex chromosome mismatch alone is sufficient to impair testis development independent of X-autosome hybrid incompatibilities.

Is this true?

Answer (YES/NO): YES